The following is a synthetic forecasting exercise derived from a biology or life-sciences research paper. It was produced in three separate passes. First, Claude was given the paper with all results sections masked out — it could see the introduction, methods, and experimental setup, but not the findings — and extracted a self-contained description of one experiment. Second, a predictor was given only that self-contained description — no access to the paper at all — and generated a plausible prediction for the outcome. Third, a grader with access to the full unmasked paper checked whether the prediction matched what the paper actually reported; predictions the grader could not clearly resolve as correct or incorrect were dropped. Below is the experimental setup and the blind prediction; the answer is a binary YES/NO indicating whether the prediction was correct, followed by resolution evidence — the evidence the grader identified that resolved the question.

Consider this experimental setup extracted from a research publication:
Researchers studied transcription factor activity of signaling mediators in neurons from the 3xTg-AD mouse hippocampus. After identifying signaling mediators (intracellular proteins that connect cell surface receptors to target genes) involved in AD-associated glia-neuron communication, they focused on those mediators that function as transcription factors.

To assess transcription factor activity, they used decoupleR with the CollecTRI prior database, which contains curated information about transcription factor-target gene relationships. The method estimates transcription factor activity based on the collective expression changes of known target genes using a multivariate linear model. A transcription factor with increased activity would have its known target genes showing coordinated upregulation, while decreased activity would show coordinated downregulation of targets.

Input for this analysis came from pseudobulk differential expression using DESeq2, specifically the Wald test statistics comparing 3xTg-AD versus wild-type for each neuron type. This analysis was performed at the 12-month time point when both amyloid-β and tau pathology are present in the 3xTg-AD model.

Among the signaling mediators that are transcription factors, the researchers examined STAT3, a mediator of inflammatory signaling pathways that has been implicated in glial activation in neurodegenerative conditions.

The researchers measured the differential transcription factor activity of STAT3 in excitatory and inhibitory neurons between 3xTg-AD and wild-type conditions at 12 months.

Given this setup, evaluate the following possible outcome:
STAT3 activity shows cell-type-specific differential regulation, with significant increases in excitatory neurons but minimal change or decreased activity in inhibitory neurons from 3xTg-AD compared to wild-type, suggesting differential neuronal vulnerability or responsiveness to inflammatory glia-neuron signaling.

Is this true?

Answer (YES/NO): NO